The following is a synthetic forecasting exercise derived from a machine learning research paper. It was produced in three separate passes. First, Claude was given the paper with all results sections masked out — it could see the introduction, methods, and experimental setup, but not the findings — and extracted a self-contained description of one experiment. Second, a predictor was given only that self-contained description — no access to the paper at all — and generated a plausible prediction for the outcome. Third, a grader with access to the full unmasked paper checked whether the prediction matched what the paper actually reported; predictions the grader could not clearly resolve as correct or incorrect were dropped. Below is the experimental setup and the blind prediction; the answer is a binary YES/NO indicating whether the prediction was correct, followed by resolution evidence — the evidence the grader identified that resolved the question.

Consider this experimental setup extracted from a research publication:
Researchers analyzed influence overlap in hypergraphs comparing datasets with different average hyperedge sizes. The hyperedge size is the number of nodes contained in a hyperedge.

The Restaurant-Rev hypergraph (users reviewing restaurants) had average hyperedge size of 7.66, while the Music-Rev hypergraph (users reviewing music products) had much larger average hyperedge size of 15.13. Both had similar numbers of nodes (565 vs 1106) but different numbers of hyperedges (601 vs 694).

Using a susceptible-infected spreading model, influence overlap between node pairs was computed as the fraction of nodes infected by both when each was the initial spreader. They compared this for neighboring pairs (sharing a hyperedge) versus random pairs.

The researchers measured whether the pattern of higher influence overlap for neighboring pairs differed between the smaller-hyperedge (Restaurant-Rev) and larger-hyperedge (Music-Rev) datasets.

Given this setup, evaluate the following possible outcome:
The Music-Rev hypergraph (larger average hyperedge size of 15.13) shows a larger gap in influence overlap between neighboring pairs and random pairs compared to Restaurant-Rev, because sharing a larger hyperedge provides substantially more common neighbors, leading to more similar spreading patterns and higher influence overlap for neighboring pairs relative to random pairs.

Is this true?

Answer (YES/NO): NO